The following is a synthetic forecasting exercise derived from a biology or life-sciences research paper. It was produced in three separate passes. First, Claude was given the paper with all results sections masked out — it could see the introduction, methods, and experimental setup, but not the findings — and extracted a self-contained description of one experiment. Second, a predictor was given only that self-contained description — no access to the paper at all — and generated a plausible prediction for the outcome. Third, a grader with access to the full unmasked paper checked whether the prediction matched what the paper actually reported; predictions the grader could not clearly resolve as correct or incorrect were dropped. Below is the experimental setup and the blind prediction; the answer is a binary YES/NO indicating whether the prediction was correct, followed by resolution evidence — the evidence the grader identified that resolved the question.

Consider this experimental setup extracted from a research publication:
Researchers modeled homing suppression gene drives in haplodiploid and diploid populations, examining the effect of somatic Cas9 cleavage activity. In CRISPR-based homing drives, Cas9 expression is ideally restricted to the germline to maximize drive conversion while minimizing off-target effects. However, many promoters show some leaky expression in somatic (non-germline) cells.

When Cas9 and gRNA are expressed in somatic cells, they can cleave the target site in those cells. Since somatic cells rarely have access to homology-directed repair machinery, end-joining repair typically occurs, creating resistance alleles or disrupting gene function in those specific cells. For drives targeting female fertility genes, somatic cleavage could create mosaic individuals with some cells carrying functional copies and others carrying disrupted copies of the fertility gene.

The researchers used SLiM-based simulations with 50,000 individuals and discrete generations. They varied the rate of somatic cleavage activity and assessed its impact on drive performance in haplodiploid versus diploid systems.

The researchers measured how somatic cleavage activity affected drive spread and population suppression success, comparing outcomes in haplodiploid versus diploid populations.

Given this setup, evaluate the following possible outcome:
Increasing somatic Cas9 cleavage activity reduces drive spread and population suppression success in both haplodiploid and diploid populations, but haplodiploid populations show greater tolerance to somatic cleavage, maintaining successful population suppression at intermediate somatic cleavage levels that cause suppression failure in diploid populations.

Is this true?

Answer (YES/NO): NO